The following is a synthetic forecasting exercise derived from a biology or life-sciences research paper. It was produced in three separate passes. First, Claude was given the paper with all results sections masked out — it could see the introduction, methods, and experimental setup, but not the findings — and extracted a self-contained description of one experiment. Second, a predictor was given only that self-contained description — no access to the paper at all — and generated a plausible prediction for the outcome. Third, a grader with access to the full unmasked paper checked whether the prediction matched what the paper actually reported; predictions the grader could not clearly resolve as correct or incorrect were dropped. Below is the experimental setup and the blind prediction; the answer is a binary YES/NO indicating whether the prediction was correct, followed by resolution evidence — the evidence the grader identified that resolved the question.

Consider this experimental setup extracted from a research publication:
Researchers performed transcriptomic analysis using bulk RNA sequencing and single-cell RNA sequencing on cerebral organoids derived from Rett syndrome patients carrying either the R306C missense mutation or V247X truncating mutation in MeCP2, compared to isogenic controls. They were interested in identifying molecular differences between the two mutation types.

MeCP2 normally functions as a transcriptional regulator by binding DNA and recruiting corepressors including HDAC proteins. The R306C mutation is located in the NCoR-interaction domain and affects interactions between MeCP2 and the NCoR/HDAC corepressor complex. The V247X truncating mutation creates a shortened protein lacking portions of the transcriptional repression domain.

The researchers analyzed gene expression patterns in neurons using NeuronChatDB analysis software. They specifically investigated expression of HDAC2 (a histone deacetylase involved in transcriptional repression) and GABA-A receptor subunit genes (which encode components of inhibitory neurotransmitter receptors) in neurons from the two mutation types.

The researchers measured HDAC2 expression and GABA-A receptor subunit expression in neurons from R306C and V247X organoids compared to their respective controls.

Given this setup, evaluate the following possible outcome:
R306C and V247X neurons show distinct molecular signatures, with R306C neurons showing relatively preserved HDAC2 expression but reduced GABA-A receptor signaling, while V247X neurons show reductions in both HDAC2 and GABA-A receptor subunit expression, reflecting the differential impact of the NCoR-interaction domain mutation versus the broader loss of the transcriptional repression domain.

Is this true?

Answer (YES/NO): NO